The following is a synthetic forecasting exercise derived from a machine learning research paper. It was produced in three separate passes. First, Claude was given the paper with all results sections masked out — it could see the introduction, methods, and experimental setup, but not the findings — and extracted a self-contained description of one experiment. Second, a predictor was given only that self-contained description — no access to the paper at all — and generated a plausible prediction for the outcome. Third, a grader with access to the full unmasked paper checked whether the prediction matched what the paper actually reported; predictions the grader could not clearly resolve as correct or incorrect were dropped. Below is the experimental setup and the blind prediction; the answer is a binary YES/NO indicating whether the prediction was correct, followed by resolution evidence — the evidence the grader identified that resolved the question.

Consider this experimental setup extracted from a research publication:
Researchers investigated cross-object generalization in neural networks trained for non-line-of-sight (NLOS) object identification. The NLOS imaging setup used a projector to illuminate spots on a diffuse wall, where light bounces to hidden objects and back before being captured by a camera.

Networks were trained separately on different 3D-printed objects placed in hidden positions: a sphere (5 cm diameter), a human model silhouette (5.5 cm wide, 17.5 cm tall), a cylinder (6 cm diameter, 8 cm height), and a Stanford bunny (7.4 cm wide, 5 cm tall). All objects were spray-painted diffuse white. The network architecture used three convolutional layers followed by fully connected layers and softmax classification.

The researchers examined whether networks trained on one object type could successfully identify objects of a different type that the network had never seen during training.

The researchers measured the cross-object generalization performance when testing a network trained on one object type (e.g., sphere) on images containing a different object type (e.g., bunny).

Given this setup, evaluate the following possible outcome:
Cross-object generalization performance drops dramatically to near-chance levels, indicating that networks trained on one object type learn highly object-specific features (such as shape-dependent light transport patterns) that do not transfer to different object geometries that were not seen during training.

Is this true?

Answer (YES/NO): NO